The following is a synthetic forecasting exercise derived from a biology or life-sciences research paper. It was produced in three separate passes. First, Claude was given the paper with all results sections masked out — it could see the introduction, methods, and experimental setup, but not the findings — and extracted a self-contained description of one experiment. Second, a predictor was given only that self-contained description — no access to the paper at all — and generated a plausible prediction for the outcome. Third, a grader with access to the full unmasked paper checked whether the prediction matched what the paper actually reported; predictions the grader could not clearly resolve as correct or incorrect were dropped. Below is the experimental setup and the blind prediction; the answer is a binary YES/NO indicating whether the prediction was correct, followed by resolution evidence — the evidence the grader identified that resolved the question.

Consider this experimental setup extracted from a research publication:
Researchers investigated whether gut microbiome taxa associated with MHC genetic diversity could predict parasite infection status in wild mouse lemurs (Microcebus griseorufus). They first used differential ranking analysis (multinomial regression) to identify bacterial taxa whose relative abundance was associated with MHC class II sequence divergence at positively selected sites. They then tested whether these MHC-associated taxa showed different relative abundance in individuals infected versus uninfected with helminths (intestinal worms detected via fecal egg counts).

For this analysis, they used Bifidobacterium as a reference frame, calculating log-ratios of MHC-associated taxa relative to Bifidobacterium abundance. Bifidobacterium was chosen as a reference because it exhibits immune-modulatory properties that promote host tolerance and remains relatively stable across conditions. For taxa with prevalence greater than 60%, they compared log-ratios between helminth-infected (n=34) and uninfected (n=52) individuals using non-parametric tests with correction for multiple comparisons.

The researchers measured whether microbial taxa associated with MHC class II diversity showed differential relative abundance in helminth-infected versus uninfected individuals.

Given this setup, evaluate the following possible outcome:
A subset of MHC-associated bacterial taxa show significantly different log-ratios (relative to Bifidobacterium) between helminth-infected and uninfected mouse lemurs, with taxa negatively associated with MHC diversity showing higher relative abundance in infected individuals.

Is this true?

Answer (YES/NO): NO